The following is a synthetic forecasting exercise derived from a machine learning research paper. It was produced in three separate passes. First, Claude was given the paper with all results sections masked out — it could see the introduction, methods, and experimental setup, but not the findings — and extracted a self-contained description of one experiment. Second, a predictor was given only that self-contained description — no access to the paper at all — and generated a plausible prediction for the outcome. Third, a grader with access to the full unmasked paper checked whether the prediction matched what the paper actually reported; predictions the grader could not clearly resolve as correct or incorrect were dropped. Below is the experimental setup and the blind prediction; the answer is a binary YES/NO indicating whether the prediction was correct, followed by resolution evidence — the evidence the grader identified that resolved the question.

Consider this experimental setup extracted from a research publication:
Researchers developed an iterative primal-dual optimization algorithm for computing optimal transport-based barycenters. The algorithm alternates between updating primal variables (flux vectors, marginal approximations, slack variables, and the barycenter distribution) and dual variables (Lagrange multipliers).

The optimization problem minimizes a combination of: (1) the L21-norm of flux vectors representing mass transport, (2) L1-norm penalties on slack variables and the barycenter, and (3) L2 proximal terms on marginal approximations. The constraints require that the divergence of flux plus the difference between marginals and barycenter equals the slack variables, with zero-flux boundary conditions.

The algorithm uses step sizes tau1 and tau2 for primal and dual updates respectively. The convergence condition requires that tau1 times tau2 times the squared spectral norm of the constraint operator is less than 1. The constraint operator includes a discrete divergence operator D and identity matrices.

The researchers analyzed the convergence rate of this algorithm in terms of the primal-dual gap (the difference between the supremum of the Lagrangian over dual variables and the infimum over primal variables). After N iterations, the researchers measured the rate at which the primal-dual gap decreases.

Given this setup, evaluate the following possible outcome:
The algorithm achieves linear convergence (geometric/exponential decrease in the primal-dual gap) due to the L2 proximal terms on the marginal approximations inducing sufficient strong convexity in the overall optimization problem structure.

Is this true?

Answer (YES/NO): NO